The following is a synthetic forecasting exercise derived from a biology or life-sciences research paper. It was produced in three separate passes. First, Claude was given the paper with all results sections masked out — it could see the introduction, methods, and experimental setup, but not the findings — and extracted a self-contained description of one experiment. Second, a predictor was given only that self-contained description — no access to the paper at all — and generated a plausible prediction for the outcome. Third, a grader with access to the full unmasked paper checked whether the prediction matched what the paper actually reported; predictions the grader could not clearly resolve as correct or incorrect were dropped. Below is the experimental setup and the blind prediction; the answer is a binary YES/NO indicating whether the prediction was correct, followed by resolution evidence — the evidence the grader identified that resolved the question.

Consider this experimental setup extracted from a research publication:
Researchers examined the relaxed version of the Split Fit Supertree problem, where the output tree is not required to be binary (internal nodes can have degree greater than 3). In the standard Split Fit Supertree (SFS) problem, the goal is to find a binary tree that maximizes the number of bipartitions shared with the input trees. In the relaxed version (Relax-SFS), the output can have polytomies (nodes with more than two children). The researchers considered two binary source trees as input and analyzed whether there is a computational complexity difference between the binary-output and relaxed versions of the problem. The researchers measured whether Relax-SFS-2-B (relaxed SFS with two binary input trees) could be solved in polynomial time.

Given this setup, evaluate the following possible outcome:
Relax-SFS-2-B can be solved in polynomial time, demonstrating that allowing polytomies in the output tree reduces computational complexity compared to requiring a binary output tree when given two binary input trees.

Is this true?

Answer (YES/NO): NO